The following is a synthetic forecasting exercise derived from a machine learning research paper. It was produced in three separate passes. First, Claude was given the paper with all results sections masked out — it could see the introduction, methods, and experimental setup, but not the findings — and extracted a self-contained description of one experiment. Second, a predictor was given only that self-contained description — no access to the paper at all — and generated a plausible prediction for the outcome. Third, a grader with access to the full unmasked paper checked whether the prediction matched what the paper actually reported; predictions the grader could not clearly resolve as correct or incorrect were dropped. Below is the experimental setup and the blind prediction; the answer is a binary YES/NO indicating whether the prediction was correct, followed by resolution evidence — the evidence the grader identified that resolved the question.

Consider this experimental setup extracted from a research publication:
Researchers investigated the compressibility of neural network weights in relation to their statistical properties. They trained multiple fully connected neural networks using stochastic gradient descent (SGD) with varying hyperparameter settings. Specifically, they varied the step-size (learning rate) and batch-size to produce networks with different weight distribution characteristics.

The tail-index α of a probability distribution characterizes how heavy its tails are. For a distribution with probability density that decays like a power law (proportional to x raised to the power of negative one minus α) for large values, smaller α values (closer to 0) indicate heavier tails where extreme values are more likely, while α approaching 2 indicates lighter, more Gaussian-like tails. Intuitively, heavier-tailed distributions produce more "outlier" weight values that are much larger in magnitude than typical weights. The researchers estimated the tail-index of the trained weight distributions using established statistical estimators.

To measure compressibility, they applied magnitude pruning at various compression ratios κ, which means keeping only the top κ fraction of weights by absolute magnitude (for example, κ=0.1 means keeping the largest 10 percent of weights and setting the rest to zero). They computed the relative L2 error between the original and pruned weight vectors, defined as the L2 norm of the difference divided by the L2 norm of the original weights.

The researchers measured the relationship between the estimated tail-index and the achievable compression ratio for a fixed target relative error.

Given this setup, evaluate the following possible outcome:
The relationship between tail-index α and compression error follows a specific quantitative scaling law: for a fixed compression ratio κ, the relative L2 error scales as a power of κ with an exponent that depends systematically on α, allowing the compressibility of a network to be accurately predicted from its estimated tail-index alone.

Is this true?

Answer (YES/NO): NO